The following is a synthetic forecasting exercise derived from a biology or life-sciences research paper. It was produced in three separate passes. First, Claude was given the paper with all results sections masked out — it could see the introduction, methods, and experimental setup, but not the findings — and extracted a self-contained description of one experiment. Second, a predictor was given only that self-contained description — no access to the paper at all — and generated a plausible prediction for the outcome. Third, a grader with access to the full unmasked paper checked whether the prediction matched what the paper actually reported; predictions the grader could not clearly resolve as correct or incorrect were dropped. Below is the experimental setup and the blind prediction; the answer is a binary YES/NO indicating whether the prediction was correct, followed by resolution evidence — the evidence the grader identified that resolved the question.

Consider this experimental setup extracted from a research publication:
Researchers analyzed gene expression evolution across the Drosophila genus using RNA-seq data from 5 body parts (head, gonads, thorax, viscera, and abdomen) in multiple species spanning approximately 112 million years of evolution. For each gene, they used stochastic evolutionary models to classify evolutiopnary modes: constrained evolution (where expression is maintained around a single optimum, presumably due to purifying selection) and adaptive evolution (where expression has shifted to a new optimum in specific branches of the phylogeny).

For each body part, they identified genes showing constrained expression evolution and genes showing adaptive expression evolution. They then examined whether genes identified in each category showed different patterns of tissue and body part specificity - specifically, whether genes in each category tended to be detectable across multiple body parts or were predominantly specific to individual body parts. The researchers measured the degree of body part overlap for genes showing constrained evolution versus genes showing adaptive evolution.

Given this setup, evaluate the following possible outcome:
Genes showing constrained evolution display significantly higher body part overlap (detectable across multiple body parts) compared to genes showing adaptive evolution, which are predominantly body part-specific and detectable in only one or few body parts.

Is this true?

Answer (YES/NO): YES